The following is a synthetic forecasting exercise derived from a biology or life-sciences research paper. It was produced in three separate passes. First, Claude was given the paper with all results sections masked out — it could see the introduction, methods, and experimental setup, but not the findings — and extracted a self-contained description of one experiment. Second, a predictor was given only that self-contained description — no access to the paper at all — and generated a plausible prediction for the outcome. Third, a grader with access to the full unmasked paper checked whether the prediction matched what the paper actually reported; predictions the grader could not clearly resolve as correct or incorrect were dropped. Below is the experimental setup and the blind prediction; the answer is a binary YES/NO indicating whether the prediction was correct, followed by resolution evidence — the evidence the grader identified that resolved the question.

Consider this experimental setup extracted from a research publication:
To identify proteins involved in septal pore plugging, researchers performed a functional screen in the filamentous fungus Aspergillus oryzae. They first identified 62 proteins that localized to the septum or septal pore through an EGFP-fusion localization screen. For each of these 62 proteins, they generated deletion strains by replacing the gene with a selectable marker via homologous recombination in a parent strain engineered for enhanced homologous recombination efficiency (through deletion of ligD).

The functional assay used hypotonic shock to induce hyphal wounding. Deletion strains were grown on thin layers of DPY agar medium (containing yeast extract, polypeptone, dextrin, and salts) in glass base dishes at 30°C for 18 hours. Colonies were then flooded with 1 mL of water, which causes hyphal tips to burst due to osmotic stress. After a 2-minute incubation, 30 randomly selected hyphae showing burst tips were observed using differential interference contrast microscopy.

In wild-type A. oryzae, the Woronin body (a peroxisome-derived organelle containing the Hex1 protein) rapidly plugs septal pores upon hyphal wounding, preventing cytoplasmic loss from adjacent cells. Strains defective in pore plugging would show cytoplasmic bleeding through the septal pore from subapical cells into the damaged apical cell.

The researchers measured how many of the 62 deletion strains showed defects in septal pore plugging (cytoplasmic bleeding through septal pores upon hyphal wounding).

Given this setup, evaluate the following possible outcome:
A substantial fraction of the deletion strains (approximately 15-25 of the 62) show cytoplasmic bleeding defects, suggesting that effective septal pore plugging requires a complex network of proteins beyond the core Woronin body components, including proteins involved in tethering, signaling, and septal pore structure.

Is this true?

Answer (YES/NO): YES